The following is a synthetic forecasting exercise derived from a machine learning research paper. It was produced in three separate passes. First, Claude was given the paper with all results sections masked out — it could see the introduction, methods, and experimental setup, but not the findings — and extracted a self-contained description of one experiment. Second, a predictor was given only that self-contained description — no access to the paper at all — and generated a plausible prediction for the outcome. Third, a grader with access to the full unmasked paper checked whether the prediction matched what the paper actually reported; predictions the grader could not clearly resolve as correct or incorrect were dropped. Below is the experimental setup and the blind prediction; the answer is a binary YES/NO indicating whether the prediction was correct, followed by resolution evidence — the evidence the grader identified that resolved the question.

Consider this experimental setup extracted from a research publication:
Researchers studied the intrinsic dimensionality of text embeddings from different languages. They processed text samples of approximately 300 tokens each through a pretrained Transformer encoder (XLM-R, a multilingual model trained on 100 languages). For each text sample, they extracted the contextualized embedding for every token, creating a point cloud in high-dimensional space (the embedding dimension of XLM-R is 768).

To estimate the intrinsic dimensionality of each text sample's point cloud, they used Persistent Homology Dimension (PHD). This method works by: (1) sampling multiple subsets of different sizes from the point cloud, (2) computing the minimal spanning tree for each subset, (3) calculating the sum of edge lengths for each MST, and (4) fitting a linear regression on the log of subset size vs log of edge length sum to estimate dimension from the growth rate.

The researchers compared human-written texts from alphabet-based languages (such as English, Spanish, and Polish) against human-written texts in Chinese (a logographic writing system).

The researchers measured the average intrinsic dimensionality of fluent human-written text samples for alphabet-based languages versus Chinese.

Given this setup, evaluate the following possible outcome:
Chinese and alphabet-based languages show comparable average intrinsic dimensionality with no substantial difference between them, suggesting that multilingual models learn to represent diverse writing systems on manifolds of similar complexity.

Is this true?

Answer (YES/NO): NO